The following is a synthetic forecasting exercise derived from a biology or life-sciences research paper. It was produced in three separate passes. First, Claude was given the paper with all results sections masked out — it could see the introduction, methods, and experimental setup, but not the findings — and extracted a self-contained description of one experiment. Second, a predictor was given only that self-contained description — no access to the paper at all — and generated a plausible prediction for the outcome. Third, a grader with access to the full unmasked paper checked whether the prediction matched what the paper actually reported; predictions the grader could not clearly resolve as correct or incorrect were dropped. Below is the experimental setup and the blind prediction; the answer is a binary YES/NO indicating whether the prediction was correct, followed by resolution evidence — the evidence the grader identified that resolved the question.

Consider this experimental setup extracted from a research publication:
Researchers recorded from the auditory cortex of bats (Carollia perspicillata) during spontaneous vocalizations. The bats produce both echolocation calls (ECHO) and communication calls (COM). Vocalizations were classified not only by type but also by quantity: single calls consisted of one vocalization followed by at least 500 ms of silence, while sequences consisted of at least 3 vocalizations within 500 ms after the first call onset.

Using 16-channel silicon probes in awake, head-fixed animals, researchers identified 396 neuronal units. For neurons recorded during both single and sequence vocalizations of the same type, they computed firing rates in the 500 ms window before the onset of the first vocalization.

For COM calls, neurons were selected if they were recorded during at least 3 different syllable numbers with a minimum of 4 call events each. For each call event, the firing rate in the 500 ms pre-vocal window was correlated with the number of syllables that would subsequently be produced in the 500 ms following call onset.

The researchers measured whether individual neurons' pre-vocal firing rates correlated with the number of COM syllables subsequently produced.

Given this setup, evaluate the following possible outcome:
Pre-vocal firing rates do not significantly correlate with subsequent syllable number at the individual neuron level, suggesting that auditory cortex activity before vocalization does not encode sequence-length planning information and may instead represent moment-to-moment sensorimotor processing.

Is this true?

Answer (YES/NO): NO